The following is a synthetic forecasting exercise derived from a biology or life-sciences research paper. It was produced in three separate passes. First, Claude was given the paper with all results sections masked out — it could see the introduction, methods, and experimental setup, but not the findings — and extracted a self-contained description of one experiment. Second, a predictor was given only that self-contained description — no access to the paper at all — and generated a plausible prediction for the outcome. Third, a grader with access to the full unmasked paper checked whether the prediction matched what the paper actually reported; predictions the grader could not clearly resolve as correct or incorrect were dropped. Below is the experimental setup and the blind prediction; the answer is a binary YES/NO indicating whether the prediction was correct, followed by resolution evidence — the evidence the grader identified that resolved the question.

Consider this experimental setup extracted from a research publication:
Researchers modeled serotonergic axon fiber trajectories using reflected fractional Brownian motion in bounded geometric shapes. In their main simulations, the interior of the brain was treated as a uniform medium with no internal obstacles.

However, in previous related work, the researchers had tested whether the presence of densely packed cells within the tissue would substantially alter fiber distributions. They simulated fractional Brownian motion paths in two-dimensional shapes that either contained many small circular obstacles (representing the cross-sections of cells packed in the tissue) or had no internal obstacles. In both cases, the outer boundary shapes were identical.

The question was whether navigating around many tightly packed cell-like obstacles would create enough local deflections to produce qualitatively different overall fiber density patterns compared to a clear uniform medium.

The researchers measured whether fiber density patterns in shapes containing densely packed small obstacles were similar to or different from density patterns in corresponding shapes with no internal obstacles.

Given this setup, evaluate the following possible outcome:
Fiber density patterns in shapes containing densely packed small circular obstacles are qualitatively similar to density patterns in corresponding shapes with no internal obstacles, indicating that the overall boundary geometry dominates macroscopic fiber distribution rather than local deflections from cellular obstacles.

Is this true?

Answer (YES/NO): YES